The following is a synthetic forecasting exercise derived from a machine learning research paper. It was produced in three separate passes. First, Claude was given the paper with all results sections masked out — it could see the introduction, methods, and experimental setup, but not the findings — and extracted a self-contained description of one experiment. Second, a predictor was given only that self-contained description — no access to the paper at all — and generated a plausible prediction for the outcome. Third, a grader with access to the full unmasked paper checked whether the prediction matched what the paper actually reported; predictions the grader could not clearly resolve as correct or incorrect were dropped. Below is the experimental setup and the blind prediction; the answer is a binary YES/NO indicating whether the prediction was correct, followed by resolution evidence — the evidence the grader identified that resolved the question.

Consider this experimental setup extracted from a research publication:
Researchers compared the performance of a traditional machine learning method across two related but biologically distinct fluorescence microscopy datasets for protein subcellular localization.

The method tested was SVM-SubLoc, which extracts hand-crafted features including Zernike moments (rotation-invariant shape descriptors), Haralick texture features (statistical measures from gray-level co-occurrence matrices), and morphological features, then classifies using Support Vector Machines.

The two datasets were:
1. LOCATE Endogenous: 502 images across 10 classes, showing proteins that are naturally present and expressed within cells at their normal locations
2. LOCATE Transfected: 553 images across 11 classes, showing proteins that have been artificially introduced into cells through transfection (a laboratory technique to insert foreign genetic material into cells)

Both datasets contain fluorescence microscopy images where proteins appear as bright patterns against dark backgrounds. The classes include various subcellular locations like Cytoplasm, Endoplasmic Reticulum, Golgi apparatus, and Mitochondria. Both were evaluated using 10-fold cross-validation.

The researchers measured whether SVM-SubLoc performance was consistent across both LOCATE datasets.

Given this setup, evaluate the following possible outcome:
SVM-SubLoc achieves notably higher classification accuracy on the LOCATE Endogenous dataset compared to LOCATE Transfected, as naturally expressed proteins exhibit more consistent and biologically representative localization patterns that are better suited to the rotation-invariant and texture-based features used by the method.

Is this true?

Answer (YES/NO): NO